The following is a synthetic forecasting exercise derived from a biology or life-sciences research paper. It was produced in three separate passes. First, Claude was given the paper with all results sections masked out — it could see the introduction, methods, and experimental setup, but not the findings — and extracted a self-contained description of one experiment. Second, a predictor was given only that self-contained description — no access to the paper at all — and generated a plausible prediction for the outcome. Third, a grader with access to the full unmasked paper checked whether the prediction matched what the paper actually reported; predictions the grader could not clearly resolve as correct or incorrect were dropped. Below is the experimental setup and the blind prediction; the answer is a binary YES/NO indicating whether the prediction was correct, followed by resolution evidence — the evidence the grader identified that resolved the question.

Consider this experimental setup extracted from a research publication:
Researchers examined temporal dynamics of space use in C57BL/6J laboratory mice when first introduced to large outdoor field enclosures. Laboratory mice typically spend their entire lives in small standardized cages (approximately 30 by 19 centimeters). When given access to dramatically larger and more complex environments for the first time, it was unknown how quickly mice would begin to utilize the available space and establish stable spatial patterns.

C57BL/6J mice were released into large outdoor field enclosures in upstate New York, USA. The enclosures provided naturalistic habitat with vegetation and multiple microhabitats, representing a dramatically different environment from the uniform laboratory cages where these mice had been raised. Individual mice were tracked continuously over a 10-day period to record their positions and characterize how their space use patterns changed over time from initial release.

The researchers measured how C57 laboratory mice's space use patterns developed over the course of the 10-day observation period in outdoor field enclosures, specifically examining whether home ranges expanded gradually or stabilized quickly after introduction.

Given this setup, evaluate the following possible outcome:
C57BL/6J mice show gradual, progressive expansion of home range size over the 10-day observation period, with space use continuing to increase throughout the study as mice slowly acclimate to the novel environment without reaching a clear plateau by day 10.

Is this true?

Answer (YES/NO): NO